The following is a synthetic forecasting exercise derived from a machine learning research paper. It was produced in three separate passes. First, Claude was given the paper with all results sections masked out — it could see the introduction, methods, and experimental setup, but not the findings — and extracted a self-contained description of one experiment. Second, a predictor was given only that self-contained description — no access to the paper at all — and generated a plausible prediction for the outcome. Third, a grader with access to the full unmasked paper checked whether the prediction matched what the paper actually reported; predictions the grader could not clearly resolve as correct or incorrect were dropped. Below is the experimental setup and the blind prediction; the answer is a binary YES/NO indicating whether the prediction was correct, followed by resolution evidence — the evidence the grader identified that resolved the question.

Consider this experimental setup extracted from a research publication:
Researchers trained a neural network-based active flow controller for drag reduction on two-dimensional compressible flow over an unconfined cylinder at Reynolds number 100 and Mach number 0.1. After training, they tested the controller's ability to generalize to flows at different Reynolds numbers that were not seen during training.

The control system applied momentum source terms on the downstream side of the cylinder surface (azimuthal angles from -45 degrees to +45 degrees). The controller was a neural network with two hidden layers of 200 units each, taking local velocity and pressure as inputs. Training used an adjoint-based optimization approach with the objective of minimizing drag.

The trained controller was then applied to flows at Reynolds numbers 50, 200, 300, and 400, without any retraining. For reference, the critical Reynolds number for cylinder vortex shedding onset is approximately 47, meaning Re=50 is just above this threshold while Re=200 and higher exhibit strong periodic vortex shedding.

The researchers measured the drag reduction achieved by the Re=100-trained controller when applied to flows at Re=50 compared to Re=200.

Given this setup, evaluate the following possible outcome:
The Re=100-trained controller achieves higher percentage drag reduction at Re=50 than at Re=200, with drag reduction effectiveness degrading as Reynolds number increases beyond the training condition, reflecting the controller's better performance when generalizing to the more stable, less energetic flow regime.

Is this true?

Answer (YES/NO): NO